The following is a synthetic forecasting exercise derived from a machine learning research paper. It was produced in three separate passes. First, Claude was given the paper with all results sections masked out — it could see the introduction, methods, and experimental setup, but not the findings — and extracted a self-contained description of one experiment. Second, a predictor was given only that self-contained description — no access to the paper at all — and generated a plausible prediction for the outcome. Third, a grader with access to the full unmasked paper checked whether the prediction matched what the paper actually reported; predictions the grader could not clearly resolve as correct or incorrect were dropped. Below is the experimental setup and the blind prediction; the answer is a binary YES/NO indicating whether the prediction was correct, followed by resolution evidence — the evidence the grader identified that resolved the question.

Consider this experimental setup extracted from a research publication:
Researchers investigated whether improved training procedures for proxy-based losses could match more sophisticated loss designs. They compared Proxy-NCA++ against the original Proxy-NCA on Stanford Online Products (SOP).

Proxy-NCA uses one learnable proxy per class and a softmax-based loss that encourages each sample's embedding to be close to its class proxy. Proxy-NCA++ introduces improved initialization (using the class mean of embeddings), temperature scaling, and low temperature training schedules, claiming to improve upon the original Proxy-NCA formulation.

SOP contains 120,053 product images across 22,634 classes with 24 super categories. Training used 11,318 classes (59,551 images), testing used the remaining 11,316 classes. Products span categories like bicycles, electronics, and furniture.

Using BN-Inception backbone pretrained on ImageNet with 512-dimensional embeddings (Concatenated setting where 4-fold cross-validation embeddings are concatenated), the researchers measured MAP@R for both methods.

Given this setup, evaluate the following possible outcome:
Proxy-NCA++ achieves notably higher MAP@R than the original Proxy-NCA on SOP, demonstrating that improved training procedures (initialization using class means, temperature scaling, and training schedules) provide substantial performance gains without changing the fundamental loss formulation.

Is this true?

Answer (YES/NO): NO